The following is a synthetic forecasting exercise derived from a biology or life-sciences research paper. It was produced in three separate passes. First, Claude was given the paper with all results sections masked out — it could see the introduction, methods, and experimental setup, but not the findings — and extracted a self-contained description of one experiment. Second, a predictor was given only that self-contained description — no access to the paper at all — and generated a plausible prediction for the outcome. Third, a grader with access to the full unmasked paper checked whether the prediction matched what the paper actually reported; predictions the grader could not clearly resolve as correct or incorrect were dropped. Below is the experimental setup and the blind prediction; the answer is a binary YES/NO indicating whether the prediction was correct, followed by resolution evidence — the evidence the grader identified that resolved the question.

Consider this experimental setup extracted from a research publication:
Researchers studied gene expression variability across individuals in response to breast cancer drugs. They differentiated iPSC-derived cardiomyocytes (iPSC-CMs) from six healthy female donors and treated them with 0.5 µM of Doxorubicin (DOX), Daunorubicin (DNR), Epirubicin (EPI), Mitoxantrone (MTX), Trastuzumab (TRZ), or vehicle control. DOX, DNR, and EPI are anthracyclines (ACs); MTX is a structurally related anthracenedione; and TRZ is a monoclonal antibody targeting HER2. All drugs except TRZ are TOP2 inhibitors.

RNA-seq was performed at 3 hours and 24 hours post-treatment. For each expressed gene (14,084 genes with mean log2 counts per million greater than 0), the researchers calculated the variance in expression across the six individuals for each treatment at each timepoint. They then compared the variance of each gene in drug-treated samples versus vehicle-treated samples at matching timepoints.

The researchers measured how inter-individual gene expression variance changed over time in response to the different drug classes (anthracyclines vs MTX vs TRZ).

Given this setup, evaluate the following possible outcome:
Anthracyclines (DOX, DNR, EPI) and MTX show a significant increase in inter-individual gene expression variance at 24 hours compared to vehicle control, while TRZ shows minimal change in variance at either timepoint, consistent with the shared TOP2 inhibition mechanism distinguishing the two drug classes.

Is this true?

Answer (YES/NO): NO